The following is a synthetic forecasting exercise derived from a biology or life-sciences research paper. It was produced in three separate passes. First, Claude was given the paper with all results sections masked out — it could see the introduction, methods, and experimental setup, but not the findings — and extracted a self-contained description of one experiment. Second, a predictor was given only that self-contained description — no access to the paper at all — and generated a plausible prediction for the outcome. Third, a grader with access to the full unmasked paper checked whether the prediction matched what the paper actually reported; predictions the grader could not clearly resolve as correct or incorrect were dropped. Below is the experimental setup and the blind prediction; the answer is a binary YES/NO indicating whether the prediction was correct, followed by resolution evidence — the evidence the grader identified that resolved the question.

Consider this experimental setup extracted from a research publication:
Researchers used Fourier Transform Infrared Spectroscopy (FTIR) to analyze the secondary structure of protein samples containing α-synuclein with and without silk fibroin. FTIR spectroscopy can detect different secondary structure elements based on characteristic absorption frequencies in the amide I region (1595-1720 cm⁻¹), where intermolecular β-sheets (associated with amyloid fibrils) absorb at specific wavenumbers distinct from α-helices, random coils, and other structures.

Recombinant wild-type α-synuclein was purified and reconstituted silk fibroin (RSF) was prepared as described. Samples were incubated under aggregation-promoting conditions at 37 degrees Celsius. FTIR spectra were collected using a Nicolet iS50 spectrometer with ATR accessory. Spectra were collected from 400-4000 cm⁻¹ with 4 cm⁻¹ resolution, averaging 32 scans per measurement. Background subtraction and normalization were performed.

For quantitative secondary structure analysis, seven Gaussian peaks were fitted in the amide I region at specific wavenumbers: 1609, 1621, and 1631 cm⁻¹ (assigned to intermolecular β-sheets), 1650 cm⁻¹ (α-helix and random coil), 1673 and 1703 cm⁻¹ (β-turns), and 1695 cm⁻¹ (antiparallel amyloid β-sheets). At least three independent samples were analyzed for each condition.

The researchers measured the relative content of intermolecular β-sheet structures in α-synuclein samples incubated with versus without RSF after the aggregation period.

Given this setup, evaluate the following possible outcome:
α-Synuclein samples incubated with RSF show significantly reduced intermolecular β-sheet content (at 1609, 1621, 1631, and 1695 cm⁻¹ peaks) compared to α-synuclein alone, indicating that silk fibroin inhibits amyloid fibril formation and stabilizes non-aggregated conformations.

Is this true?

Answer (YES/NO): YES